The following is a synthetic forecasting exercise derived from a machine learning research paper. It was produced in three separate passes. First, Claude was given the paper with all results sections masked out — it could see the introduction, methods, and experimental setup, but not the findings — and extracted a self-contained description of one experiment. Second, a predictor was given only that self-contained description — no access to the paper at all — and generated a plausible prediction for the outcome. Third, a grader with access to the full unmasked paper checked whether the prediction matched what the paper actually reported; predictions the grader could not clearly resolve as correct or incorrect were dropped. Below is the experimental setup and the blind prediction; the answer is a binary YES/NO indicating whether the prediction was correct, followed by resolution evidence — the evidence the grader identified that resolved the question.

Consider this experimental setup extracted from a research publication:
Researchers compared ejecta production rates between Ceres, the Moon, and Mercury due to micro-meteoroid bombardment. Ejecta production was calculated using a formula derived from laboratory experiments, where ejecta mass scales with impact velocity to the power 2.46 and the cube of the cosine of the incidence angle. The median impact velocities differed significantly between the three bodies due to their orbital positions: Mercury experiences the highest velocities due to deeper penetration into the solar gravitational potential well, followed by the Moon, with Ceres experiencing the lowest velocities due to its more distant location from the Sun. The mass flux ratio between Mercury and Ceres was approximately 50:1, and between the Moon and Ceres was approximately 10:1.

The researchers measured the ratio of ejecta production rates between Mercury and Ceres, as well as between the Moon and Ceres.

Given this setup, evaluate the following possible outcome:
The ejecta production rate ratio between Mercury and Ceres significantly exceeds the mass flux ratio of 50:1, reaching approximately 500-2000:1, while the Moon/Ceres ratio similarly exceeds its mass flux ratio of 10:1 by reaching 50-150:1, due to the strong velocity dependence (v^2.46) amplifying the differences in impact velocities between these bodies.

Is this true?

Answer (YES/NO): NO